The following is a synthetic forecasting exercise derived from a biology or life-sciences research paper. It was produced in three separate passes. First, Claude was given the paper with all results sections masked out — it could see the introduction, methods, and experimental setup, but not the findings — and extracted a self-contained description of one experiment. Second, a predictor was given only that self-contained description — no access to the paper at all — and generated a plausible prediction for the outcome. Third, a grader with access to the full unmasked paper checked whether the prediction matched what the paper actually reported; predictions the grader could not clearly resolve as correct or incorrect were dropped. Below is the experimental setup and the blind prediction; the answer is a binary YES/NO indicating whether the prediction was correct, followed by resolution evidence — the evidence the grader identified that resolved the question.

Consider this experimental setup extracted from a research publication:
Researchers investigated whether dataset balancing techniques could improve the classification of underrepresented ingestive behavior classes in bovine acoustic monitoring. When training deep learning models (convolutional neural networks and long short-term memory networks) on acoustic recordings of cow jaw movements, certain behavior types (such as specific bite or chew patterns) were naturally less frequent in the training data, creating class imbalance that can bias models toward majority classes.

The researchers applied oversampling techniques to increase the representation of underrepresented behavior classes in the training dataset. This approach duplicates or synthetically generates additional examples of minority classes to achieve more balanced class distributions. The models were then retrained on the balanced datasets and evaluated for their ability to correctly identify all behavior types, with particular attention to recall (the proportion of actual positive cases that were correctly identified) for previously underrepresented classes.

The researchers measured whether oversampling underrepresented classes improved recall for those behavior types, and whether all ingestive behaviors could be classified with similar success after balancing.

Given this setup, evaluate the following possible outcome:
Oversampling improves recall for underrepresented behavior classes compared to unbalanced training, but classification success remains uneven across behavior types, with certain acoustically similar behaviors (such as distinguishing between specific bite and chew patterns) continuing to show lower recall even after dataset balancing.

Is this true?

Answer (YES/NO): YES